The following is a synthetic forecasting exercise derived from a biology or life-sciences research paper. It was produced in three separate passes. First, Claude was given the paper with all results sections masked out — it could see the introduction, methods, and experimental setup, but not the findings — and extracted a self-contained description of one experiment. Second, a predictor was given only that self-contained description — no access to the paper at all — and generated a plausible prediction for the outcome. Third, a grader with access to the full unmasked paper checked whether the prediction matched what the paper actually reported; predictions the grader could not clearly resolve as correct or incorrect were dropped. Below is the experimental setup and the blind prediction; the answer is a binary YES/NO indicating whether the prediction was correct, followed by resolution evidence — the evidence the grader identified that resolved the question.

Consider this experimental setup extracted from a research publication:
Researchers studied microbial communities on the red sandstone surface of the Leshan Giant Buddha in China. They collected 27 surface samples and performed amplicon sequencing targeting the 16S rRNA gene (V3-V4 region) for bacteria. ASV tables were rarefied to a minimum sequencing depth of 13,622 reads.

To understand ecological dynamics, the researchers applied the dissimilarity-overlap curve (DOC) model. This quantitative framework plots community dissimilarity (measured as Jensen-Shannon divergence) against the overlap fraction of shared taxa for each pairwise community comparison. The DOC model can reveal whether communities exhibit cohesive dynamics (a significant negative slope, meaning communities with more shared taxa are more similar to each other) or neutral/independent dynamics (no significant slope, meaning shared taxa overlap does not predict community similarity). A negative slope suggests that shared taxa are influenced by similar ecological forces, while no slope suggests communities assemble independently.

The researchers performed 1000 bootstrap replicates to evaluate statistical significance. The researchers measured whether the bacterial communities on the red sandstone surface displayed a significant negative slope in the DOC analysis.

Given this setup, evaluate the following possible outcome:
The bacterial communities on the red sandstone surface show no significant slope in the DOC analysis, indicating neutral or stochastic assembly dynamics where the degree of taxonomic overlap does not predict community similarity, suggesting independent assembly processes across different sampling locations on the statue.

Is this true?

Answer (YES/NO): NO